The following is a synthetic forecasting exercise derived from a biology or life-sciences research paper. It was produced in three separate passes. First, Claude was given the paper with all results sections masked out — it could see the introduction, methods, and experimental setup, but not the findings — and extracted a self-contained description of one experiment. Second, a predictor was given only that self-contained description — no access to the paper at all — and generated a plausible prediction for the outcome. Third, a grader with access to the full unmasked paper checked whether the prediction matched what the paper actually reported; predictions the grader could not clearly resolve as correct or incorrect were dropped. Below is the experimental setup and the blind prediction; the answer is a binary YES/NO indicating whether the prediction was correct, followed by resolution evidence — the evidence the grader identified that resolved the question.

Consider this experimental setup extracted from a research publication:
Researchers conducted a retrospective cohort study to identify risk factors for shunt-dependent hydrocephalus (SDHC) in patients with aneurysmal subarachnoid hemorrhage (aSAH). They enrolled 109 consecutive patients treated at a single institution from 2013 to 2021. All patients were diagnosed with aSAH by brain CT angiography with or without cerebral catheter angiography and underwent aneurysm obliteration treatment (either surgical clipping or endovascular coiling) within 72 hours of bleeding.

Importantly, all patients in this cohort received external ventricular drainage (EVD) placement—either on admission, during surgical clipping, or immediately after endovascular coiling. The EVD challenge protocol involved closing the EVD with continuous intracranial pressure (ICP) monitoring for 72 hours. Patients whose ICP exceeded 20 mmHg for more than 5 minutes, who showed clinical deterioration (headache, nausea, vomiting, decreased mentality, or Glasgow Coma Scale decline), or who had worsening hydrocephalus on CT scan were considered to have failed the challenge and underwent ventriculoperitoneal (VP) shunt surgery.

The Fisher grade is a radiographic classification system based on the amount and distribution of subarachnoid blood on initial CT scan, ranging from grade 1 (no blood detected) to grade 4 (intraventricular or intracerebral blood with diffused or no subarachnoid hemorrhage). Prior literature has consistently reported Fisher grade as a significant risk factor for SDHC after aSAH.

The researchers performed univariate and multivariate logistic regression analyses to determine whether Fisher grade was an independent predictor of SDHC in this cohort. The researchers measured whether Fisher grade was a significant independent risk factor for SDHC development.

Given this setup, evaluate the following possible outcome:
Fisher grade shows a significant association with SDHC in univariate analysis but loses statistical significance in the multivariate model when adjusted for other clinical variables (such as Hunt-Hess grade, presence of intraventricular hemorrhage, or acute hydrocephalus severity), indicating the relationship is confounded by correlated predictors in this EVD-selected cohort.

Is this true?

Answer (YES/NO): NO